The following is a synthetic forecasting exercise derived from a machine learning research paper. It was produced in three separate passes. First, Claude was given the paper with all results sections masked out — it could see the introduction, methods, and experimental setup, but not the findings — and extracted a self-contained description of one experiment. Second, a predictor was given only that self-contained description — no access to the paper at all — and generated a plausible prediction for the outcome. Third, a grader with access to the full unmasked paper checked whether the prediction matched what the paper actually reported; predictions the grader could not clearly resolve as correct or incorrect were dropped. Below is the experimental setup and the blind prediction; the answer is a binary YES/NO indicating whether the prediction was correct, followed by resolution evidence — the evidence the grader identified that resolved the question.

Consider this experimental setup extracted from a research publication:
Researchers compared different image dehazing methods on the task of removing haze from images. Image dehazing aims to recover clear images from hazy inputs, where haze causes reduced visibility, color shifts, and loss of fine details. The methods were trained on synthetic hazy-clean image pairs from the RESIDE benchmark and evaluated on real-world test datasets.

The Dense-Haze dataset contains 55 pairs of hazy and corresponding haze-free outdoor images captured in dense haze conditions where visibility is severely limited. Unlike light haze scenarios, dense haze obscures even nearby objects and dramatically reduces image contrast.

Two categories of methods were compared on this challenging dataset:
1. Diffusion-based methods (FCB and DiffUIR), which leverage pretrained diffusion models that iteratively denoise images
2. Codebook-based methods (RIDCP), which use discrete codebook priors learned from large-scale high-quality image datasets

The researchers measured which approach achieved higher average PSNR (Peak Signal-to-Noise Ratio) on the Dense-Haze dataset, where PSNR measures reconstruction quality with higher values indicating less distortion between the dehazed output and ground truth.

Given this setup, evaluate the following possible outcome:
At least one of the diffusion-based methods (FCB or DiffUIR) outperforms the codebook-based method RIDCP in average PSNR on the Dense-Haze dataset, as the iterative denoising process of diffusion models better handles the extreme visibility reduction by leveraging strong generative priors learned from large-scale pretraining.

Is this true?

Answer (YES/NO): YES